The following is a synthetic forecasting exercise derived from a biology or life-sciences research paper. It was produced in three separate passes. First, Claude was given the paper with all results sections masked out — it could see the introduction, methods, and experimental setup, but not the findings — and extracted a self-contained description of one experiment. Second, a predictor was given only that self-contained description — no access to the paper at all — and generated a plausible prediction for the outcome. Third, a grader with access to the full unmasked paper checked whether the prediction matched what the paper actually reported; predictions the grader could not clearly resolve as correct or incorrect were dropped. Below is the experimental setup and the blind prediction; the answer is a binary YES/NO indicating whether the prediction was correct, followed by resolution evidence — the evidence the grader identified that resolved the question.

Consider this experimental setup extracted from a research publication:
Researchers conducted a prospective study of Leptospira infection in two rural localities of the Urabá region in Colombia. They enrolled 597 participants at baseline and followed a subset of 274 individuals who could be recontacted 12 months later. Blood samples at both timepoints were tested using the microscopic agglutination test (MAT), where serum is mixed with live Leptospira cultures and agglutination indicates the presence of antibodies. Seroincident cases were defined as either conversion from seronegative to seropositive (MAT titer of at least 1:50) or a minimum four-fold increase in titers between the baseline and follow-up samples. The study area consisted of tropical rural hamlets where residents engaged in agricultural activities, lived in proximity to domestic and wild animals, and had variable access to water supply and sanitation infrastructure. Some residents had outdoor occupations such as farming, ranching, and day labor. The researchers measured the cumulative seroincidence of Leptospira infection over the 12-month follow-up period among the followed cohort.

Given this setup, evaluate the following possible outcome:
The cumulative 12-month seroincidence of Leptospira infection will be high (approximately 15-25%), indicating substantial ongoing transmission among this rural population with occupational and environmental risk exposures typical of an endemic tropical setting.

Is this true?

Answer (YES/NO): NO